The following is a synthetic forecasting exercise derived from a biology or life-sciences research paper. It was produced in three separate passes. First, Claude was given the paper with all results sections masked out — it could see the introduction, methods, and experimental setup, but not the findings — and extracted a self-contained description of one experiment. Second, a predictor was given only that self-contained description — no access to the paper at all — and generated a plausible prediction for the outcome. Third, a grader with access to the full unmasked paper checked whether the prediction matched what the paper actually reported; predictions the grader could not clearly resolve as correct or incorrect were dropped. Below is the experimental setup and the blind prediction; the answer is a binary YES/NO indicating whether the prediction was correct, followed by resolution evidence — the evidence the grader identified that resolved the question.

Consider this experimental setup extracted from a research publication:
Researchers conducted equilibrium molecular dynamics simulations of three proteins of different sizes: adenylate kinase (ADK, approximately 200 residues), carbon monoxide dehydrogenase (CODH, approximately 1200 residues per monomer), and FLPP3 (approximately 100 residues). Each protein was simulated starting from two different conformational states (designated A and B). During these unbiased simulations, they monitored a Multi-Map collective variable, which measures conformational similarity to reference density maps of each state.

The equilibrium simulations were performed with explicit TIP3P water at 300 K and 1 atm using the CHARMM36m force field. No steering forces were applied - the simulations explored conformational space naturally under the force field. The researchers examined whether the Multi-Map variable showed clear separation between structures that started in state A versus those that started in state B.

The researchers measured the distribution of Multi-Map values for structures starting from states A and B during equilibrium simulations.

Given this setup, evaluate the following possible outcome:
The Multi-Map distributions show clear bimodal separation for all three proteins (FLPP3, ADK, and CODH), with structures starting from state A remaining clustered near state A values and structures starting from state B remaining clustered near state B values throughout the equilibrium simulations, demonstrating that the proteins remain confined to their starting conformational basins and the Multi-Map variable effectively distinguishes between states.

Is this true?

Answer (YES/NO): NO